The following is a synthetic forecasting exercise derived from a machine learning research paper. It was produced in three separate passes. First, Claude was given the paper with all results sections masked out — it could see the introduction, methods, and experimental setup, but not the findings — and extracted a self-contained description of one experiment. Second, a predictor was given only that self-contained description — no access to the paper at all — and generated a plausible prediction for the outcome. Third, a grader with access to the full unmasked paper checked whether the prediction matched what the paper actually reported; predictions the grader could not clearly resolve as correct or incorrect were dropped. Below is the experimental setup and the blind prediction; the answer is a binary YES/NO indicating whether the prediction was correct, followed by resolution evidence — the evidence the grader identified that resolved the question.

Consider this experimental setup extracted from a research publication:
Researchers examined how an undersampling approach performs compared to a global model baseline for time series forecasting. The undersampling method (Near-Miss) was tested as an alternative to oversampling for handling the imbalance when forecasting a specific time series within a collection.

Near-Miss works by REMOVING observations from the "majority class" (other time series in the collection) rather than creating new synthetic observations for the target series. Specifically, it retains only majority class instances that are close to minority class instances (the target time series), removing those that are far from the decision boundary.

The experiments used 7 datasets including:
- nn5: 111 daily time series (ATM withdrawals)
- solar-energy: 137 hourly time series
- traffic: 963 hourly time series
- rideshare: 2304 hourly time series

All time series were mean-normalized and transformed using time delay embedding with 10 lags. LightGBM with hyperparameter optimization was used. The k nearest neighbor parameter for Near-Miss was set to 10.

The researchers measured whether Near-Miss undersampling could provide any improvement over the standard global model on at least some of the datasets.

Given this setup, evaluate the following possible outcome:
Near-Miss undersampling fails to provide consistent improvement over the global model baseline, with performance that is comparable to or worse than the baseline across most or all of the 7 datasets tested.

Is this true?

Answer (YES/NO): YES